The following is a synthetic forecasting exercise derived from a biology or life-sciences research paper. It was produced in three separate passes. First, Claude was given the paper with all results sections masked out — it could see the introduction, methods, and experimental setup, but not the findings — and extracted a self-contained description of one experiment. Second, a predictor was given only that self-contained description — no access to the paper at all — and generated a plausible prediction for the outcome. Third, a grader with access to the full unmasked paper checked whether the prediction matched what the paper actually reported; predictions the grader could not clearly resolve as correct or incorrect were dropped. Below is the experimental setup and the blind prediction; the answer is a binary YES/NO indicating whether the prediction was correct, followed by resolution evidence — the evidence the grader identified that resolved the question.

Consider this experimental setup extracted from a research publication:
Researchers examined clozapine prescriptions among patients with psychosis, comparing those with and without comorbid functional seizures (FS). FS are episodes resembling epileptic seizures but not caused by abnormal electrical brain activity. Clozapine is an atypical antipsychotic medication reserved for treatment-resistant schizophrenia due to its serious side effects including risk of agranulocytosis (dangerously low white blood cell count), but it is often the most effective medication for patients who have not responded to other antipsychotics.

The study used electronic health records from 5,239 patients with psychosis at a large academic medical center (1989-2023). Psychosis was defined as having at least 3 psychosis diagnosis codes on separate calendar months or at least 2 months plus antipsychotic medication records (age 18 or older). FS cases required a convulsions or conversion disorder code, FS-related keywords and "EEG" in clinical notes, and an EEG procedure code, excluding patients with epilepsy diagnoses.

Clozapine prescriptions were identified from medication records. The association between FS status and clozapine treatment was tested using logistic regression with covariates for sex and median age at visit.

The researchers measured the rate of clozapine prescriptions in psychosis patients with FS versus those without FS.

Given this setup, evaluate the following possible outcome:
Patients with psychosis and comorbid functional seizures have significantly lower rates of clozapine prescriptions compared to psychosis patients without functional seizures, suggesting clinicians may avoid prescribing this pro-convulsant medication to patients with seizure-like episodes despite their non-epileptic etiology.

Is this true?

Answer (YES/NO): NO